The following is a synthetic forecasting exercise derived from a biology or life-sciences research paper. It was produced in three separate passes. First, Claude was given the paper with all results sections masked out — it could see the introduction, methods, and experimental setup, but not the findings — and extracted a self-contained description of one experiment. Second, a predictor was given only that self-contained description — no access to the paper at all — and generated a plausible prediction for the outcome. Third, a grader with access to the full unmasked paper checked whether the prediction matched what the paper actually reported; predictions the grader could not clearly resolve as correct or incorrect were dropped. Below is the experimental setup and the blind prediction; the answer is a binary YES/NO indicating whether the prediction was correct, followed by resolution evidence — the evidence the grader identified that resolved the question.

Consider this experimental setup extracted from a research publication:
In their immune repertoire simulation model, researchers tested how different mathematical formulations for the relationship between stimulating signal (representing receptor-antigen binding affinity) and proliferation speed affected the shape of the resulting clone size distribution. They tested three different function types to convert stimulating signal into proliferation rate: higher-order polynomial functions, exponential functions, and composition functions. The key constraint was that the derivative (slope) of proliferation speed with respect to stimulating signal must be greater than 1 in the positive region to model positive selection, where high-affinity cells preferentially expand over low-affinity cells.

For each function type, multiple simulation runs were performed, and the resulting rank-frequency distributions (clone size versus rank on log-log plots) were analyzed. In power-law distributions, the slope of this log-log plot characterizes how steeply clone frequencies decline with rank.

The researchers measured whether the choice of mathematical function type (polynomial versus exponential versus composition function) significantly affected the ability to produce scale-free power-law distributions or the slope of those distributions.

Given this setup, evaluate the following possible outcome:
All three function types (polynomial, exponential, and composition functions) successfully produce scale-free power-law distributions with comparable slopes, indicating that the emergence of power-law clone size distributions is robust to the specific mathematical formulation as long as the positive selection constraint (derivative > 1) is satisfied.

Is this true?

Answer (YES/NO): YES